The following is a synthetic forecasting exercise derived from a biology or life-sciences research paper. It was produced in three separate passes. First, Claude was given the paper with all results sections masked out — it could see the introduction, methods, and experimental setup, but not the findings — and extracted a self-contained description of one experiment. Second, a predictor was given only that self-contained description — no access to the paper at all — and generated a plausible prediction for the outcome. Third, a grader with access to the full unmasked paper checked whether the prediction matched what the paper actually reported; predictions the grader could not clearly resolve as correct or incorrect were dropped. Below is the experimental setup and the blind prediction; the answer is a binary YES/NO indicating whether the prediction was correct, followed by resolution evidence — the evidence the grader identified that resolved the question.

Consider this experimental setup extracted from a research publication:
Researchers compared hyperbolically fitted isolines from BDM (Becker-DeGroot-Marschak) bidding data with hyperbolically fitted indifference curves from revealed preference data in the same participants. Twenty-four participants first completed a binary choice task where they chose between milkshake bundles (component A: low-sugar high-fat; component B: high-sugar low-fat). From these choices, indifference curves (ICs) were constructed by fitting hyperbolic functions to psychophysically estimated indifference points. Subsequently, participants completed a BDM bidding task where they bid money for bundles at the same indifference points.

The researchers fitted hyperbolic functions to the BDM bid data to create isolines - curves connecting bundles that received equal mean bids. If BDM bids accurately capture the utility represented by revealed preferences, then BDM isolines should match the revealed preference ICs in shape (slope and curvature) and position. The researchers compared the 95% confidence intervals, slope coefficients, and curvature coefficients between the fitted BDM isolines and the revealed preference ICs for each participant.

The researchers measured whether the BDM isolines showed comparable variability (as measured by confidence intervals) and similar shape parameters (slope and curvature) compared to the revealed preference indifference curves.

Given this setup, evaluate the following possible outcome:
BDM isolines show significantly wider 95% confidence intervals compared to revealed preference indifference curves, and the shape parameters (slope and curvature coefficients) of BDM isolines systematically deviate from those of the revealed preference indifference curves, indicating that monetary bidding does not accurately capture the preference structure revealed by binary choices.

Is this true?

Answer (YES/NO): NO